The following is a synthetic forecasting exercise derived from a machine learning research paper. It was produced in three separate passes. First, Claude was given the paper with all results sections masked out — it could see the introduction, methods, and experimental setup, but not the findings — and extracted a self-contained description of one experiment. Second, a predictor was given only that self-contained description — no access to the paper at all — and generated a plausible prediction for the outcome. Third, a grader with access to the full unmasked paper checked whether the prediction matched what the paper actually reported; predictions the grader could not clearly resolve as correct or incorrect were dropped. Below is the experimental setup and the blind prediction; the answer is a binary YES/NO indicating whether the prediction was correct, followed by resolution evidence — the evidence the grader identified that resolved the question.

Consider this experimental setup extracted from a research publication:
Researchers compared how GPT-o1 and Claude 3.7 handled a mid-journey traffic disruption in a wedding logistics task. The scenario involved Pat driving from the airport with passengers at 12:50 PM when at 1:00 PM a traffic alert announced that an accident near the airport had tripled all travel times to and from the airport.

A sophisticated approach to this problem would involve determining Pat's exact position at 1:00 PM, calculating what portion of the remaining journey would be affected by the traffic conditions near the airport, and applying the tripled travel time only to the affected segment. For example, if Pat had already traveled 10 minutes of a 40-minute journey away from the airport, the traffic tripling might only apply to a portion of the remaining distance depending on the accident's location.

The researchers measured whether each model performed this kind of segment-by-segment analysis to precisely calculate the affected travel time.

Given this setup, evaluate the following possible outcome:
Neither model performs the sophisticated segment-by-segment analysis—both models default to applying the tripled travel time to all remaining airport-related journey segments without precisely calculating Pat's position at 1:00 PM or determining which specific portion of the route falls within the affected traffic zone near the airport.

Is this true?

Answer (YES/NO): NO